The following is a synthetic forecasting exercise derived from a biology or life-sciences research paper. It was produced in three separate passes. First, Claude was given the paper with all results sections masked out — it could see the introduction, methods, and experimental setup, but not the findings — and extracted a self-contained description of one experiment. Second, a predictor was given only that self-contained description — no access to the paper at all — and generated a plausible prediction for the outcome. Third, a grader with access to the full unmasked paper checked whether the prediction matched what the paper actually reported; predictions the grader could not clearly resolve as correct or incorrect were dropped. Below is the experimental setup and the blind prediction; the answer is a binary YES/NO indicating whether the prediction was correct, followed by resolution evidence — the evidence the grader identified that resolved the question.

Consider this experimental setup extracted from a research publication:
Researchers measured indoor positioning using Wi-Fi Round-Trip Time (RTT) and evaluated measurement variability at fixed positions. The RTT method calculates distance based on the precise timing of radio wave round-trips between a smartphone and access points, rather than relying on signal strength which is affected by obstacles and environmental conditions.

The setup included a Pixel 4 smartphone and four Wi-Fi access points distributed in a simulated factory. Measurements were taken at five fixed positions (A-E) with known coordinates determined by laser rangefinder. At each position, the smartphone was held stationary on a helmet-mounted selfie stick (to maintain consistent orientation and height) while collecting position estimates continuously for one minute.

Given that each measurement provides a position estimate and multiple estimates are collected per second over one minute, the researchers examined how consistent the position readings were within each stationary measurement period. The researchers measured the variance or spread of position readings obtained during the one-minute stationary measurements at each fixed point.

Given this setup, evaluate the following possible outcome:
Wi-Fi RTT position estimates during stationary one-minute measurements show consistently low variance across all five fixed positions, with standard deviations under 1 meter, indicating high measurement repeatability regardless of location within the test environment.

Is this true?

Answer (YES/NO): NO